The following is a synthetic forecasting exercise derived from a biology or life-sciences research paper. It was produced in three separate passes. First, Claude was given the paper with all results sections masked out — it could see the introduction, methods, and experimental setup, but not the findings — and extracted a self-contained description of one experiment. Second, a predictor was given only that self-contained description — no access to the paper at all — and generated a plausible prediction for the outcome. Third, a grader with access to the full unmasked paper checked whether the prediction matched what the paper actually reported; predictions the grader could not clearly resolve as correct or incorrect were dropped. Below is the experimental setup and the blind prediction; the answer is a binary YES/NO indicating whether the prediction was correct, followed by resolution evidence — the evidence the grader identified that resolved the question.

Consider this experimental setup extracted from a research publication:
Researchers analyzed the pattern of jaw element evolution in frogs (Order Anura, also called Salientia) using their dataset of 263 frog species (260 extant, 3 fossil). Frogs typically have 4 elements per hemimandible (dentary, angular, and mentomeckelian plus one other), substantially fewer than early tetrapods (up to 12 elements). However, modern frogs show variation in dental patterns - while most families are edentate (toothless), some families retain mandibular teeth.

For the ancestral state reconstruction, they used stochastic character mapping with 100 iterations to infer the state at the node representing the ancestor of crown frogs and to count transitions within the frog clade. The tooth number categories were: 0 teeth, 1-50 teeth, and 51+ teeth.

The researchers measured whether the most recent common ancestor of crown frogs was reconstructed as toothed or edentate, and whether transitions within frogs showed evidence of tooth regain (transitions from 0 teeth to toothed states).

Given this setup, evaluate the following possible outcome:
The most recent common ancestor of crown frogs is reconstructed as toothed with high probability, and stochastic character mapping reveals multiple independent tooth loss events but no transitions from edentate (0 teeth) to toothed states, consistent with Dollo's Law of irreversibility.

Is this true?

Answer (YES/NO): NO